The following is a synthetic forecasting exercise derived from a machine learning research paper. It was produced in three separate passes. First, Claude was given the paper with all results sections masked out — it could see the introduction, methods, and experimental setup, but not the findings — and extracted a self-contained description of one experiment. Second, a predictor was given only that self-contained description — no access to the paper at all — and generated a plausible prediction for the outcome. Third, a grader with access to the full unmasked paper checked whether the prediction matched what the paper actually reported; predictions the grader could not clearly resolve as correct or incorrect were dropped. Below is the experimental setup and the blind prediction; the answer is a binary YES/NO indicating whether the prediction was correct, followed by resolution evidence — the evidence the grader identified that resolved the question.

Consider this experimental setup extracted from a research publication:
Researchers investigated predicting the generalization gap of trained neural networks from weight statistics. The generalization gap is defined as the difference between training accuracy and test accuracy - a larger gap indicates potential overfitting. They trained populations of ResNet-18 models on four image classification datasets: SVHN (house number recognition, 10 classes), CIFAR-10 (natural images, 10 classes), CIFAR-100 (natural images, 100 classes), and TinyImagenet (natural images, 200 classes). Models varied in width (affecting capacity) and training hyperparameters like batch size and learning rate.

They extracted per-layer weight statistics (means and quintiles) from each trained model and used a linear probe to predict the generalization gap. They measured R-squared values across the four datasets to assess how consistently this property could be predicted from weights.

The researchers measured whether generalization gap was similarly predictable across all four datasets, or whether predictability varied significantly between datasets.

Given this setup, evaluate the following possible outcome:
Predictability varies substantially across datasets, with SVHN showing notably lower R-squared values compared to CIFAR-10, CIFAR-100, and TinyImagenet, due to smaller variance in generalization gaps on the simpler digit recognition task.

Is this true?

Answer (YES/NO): NO